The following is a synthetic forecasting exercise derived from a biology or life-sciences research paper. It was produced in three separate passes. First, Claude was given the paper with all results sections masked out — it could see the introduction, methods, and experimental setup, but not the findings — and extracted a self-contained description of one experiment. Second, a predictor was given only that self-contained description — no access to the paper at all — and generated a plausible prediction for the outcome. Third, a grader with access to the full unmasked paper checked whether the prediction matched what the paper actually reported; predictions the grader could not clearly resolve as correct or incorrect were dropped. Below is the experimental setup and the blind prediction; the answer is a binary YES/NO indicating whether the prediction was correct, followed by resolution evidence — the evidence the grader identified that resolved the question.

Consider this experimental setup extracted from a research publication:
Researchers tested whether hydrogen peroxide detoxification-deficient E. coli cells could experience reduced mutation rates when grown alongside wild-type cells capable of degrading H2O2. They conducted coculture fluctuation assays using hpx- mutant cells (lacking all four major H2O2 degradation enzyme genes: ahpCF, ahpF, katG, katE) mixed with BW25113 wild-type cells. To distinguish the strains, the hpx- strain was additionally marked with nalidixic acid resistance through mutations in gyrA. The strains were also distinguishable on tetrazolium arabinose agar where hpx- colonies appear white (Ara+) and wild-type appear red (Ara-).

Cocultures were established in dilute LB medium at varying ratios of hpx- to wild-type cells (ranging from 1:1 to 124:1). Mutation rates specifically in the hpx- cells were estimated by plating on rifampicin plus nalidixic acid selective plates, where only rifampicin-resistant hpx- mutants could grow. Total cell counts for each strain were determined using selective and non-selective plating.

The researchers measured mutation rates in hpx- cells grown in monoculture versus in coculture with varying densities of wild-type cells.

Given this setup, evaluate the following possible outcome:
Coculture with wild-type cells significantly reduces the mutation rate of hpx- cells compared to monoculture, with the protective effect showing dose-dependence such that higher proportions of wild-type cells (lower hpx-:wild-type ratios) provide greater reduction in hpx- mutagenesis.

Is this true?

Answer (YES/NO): NO